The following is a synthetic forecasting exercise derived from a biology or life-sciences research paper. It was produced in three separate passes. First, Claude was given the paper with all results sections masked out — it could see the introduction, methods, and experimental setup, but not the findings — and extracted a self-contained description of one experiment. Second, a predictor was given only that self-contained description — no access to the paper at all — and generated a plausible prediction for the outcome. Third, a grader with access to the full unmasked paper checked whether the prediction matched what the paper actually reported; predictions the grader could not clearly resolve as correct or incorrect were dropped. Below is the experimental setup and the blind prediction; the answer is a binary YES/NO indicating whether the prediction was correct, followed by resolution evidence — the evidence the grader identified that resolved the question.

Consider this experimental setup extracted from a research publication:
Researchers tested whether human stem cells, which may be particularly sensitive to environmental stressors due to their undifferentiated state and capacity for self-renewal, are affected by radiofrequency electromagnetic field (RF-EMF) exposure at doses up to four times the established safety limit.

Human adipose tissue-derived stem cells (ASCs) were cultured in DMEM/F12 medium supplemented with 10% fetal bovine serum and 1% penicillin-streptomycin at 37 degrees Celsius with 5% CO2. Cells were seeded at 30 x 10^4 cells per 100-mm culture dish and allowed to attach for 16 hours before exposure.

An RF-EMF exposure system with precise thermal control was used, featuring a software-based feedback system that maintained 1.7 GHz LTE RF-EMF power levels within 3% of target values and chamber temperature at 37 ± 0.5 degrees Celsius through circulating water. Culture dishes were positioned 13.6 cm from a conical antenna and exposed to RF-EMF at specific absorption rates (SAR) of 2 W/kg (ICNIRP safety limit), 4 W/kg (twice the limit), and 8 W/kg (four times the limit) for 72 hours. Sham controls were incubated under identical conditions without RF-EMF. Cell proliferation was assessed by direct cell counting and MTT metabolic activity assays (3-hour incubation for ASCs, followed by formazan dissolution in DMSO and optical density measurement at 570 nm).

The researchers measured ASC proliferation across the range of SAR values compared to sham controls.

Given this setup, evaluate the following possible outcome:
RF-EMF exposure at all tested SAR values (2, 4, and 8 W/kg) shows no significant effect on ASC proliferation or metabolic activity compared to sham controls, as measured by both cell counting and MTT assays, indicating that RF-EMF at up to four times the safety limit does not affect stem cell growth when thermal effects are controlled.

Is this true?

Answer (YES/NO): NO